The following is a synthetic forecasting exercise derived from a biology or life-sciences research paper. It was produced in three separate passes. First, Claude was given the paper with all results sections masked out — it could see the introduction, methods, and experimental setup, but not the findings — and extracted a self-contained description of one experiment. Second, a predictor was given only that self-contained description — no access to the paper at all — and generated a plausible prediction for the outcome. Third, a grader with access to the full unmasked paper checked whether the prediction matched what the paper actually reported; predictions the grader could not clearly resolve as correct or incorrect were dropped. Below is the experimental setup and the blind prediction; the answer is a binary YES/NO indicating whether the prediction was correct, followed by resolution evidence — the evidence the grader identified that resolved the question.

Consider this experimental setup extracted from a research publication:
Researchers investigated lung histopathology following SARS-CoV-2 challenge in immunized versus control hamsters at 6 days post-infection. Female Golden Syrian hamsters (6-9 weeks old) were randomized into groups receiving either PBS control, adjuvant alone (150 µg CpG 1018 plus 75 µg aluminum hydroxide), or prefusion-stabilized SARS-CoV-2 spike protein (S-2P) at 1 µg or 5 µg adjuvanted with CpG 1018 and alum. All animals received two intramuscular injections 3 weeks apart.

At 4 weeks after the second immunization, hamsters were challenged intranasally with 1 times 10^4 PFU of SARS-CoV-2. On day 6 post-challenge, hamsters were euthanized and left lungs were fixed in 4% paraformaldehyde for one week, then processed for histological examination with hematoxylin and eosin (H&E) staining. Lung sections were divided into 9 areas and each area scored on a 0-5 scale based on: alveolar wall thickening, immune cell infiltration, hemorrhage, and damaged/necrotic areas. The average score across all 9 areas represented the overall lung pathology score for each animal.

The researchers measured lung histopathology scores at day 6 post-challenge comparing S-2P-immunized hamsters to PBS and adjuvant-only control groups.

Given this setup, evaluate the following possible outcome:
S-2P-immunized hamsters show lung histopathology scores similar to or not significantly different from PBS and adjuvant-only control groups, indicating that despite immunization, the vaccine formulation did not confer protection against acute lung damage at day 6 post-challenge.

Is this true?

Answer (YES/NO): NO